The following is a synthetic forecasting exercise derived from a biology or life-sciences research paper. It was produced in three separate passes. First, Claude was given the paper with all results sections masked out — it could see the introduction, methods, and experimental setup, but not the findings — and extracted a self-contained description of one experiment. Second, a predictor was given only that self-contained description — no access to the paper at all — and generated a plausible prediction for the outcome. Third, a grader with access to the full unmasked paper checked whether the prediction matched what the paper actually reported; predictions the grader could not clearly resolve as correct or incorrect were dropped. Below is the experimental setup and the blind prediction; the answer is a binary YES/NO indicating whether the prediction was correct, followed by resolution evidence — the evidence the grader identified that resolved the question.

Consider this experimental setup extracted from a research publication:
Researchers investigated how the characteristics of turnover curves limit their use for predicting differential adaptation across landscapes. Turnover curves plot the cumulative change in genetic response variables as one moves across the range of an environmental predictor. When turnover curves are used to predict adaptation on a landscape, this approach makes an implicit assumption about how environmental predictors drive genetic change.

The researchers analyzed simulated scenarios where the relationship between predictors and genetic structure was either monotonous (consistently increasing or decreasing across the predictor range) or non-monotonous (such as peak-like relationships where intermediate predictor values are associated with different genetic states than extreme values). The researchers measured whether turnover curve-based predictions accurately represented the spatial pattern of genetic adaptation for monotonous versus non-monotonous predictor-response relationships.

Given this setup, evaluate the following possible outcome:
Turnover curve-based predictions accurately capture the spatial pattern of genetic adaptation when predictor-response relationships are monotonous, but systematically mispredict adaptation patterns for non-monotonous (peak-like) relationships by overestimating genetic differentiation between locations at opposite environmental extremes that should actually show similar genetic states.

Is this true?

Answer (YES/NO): YES